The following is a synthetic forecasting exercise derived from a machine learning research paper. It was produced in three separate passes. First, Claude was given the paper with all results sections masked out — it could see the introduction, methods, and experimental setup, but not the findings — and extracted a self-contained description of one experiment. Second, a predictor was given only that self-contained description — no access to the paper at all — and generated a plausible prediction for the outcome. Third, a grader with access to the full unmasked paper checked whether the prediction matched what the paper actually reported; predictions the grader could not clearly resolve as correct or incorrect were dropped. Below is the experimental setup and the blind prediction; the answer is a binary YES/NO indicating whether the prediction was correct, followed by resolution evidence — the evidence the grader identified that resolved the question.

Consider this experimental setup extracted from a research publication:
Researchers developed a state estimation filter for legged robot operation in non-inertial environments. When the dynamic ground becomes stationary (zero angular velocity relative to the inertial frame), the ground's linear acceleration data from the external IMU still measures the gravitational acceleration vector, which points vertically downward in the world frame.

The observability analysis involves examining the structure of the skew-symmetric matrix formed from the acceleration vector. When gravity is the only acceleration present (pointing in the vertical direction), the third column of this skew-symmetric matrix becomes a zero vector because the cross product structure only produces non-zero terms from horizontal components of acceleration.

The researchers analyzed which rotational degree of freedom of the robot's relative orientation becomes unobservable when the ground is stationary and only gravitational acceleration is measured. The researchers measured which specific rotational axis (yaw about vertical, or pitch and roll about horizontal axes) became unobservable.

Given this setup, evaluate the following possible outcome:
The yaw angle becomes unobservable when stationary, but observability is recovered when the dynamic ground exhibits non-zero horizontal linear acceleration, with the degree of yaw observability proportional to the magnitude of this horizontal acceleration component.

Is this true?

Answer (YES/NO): NO